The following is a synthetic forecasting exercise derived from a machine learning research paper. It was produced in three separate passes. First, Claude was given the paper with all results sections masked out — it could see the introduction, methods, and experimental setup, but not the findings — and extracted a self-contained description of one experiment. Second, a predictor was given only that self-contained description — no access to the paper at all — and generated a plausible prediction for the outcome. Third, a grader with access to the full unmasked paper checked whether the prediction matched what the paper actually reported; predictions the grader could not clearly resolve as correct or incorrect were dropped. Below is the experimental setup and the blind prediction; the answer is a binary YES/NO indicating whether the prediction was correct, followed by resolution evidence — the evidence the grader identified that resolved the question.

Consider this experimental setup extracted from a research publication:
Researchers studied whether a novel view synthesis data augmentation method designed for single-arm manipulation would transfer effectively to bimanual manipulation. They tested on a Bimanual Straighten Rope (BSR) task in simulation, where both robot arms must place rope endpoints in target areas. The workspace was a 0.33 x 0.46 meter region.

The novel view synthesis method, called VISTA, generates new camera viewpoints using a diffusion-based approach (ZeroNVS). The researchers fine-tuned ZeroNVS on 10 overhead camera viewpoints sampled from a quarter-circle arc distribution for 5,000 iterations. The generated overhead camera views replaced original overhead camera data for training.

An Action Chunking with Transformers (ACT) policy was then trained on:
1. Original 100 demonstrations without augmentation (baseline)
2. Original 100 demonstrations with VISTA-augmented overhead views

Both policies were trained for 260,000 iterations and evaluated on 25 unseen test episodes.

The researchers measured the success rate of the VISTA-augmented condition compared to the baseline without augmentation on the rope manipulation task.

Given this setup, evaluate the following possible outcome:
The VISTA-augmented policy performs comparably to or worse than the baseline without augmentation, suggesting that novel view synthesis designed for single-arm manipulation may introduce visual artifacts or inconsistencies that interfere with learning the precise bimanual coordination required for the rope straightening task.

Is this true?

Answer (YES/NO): YES